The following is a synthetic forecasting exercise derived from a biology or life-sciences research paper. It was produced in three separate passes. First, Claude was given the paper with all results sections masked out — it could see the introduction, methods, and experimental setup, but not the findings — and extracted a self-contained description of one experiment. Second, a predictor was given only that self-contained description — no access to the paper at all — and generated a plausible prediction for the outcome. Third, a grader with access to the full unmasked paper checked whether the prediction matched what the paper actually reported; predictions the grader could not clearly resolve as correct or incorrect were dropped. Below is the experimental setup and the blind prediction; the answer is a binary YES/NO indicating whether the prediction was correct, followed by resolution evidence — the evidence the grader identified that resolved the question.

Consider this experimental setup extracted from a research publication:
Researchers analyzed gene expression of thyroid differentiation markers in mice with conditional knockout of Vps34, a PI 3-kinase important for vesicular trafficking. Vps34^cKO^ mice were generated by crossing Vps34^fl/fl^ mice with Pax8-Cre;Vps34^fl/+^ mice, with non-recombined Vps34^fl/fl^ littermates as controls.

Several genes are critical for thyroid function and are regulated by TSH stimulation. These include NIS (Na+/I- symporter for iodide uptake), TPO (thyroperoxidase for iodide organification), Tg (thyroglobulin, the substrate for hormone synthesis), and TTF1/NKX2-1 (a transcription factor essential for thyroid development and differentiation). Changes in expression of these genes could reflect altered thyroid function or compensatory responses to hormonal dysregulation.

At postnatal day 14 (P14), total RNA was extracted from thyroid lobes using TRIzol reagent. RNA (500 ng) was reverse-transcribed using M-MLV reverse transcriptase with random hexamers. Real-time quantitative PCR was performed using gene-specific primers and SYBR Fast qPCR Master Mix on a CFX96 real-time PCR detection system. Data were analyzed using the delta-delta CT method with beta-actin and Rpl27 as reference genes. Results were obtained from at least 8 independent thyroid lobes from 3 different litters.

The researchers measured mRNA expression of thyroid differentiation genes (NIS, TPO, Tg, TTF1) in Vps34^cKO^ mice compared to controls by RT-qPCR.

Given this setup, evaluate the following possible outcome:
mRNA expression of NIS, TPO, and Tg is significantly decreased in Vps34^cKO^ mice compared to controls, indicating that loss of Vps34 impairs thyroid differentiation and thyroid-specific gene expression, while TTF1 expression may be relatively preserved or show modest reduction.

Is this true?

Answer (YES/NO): NO